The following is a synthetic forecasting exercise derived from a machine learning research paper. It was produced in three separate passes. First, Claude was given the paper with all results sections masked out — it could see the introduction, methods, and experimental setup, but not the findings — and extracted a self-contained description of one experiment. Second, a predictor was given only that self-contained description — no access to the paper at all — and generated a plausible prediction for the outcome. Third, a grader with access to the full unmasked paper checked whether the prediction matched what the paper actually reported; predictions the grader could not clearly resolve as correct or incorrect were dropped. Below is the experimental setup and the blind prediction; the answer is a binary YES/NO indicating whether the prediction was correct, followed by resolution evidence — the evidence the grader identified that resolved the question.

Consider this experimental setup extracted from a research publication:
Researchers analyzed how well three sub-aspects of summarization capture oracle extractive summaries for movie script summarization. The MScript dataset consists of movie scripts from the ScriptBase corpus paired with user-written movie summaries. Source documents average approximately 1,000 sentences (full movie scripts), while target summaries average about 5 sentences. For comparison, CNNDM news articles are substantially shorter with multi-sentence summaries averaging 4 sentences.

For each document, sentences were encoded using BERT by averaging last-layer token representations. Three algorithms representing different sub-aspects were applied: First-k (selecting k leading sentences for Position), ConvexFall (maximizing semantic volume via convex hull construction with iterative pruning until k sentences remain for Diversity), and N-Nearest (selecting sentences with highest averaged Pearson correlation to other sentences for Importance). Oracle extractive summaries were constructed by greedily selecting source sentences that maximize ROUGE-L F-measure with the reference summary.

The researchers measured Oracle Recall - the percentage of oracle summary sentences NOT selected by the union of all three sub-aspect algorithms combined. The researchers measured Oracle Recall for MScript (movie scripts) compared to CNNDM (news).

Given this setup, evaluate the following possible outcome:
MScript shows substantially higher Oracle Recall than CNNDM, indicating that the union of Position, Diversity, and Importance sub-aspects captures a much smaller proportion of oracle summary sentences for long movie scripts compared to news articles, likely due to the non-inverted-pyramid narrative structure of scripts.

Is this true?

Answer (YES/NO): YES